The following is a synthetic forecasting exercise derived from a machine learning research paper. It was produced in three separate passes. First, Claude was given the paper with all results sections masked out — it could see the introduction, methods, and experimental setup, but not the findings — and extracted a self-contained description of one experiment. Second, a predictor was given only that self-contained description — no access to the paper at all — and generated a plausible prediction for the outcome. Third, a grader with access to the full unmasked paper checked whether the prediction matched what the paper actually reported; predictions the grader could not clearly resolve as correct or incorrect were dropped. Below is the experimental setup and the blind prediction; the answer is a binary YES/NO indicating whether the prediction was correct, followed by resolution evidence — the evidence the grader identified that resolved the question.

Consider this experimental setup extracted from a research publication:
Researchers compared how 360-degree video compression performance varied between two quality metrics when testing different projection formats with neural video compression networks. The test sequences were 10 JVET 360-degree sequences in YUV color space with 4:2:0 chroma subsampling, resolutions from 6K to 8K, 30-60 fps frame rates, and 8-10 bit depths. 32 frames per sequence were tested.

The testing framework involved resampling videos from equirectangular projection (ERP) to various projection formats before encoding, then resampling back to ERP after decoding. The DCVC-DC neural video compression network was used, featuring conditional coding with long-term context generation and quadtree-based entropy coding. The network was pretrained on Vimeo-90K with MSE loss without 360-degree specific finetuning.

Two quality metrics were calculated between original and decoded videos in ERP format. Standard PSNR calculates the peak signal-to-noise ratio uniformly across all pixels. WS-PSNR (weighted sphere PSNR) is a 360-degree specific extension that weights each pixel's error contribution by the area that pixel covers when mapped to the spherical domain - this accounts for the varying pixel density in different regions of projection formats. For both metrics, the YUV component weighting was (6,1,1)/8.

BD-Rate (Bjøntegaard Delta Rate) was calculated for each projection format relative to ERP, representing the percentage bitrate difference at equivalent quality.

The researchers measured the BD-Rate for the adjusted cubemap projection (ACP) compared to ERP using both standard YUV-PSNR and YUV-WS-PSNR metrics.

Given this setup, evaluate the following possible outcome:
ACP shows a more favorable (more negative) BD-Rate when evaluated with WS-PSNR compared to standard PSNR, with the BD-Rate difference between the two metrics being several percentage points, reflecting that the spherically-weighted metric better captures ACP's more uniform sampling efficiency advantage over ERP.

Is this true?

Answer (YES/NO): YES